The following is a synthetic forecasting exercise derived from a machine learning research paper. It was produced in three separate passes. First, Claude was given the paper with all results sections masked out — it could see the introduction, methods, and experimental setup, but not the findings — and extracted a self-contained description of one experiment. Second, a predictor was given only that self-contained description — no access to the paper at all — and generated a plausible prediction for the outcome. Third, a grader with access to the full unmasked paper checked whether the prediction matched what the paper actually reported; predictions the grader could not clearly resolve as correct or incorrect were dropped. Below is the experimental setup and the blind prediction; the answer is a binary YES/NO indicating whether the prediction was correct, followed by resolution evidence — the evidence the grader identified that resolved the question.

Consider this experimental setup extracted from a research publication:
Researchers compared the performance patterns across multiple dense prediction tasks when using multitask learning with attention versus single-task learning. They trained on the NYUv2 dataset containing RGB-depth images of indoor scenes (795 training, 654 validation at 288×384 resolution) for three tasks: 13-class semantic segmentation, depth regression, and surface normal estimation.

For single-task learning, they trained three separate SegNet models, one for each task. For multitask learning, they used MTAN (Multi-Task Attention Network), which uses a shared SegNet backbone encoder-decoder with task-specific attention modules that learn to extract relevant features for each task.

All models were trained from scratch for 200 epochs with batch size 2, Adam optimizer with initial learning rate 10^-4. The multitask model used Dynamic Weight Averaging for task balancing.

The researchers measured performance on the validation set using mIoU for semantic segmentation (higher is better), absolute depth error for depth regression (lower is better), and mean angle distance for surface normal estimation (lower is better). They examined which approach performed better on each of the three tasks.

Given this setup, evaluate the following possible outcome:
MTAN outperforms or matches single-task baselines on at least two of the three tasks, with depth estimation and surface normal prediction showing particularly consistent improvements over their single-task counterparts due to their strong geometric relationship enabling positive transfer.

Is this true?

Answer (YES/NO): NO